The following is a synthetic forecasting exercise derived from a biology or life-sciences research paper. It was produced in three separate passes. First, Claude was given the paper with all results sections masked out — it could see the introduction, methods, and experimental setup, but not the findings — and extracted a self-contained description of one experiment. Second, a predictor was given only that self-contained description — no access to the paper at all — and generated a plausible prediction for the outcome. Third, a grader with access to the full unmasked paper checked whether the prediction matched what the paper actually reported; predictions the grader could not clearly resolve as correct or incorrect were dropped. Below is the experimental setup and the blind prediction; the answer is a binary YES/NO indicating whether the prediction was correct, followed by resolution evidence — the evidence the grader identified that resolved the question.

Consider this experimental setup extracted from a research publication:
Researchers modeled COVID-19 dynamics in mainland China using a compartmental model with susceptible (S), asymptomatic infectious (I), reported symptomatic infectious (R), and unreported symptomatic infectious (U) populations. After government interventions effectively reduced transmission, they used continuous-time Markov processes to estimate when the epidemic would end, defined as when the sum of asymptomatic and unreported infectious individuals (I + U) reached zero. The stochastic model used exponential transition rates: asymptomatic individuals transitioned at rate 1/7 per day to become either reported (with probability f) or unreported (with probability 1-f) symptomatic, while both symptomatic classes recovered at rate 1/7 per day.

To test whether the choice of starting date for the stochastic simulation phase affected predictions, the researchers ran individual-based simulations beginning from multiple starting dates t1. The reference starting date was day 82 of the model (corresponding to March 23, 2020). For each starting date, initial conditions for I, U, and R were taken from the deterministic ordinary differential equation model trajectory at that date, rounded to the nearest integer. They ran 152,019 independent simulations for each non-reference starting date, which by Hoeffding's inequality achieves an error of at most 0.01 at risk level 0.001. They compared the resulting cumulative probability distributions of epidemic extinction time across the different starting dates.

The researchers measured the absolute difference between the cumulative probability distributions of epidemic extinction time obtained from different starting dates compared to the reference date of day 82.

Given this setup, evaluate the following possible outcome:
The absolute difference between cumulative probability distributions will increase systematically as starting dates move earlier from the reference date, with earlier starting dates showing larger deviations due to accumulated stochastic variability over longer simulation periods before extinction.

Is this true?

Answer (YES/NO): NO